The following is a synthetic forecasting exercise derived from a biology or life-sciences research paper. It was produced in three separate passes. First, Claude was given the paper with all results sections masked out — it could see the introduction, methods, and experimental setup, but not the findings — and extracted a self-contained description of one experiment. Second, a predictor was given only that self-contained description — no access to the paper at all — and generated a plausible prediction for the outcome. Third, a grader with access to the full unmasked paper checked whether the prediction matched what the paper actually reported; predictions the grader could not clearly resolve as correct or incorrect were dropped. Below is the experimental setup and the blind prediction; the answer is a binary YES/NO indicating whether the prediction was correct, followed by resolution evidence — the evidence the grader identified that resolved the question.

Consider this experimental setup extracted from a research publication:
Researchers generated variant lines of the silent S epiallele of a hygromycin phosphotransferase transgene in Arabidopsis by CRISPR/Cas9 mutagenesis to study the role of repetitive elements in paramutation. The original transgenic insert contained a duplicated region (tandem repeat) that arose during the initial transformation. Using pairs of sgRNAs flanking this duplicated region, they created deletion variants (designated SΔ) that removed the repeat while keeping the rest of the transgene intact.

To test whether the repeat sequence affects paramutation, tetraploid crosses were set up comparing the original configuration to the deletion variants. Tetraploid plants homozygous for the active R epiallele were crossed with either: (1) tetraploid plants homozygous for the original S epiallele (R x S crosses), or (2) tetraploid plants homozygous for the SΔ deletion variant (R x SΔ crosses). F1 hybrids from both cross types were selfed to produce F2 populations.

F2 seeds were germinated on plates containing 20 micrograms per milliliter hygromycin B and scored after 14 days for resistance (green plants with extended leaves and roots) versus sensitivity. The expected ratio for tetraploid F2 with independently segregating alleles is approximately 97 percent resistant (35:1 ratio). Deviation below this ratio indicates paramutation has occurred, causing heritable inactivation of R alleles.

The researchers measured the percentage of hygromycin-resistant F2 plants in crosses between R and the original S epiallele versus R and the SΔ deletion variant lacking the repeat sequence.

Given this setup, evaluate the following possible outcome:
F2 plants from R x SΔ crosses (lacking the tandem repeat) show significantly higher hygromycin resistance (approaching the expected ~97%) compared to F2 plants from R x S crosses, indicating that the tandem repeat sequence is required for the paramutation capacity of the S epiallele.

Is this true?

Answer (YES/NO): YES